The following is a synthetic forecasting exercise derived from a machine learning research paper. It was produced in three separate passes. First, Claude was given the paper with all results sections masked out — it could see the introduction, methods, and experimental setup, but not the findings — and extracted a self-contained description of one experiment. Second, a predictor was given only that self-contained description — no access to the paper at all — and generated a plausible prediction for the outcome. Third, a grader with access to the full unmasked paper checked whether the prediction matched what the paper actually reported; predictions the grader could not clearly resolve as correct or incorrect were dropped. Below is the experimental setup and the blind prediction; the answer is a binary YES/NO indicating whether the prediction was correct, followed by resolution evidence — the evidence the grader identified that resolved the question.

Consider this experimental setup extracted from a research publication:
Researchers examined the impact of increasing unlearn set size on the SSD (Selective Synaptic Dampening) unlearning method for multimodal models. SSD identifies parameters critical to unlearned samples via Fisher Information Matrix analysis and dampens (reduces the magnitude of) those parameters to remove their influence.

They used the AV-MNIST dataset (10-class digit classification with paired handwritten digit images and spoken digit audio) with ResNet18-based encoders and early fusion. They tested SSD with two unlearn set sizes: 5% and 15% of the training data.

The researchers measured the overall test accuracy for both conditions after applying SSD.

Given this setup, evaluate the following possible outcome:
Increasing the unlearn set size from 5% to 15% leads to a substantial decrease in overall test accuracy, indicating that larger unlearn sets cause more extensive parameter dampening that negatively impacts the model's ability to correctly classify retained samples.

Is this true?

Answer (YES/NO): YES